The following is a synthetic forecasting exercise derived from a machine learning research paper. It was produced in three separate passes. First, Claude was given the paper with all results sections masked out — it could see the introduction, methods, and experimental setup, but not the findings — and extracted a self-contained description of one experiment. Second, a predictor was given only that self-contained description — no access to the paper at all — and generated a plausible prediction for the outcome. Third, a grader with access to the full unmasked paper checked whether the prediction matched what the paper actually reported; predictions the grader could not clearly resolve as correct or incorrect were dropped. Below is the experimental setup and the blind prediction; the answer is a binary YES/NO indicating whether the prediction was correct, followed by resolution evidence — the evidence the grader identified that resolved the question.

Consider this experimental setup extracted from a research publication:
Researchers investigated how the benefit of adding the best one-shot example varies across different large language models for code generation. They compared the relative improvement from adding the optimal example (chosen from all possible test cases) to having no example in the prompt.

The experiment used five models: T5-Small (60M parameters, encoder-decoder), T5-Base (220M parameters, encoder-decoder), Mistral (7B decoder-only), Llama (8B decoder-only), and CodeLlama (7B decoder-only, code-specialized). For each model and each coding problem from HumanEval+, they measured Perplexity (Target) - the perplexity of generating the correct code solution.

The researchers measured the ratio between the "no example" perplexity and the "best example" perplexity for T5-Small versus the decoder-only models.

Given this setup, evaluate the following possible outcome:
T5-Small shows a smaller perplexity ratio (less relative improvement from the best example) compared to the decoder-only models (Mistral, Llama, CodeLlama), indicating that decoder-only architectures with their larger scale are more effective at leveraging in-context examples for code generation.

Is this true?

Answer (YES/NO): NO